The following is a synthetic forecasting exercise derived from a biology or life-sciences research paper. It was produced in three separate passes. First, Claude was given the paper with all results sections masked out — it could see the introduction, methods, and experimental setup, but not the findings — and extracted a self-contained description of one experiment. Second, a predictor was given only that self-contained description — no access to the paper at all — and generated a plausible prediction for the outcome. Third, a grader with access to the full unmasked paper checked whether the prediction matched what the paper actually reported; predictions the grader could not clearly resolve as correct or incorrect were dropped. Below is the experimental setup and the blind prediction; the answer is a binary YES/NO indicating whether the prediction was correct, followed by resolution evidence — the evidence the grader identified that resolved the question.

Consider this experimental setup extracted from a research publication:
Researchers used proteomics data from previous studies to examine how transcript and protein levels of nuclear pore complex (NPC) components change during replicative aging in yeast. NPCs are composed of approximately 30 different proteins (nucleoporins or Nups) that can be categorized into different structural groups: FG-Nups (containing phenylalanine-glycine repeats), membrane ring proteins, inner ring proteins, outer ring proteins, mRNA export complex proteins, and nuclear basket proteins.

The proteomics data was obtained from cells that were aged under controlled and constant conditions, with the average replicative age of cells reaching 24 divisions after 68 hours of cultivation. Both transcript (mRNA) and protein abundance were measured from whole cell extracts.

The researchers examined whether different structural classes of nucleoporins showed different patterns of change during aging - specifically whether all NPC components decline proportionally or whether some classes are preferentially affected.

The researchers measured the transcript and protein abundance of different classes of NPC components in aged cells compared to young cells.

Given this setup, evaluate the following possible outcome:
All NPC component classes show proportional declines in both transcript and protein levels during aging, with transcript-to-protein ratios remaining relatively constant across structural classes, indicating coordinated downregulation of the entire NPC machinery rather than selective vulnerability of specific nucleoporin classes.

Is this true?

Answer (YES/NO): NO